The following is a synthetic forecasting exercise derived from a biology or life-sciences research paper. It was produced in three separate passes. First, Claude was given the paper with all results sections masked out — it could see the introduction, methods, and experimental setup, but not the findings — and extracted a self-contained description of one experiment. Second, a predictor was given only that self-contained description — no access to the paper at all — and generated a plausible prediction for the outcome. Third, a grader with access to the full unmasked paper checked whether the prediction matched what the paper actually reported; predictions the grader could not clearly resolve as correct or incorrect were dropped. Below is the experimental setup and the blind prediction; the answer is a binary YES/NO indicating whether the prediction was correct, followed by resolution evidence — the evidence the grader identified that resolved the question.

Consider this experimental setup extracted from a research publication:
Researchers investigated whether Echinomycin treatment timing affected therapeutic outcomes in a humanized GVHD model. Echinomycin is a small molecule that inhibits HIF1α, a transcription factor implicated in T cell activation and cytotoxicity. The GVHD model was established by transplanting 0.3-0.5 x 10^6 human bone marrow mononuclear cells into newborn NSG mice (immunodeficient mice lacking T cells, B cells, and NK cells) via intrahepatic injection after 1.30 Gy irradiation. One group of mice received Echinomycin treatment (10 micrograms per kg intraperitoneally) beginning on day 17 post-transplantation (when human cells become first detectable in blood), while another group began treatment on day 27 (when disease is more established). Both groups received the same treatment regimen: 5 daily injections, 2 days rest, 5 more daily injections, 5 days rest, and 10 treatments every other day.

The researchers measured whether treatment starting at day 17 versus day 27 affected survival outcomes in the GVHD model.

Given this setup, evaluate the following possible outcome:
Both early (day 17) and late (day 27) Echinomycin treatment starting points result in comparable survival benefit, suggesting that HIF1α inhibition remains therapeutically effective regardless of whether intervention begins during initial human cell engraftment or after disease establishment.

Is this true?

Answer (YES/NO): NO